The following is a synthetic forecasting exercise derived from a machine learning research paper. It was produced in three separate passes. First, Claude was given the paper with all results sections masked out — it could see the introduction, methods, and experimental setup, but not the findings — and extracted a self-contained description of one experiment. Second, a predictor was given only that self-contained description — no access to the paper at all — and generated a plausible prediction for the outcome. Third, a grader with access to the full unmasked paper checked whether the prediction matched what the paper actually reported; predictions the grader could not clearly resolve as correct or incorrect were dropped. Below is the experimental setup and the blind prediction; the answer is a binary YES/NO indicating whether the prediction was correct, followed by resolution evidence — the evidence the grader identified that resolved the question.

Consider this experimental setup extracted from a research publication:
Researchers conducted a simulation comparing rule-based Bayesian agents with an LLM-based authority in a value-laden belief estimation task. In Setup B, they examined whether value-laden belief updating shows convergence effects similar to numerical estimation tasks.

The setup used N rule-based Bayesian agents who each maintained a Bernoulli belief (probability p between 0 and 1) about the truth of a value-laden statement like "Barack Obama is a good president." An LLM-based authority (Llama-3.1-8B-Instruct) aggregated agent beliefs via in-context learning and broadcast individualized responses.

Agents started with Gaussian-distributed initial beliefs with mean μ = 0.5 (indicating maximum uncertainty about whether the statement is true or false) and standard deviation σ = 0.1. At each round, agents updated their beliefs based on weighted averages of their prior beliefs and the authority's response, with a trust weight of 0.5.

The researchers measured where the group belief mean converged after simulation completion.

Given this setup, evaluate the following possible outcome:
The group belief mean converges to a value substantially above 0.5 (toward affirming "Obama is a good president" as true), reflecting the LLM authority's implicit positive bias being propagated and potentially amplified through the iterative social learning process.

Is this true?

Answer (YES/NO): YES